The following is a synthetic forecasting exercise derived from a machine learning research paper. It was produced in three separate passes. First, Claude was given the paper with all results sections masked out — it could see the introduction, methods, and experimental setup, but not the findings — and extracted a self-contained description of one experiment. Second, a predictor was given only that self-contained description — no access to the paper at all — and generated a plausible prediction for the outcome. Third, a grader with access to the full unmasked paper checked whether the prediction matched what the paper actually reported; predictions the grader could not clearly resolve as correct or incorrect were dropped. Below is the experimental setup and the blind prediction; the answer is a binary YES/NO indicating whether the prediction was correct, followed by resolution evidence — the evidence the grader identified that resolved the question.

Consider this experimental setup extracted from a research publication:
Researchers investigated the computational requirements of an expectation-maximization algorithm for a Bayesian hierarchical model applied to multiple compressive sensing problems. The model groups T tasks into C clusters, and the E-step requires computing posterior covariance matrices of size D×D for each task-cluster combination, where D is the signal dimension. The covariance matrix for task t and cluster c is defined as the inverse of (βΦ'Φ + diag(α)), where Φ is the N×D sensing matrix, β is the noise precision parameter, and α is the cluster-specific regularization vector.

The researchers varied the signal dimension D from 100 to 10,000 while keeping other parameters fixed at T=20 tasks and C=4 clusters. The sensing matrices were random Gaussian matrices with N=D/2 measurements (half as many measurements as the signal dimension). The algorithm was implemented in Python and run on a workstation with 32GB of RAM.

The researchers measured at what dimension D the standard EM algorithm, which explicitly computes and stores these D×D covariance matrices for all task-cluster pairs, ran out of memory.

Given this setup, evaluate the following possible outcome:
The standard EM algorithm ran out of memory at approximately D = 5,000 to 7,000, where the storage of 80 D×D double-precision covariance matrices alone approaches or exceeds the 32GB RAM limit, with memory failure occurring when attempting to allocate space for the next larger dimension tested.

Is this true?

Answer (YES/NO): YES